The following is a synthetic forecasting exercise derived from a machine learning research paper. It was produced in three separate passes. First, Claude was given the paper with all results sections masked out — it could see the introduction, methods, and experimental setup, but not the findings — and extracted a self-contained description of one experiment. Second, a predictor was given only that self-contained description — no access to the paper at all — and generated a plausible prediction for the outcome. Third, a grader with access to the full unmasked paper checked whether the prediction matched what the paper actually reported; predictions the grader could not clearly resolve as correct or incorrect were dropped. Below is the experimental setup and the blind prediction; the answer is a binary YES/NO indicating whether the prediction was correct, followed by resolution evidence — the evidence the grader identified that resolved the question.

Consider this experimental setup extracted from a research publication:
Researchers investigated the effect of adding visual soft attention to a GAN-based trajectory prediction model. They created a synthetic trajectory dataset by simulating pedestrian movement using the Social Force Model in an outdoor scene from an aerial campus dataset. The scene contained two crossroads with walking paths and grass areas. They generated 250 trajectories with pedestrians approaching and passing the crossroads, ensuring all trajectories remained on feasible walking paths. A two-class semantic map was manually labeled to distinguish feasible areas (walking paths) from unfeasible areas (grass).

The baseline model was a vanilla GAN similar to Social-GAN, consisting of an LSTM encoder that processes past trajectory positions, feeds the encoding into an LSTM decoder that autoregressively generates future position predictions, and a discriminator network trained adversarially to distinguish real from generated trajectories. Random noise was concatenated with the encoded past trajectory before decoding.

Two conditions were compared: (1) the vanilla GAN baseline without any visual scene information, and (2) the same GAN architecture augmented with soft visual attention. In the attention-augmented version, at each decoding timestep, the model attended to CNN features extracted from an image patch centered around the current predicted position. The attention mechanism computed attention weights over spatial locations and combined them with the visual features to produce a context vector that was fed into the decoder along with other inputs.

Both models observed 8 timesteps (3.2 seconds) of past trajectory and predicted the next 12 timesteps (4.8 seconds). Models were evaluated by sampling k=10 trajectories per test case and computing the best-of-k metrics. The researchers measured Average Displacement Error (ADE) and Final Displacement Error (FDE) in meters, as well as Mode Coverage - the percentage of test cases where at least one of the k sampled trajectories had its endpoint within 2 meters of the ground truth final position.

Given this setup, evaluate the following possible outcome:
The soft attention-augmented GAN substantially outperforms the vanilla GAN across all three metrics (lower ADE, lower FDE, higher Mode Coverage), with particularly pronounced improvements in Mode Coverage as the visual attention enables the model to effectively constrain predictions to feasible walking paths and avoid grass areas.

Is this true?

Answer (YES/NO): NO